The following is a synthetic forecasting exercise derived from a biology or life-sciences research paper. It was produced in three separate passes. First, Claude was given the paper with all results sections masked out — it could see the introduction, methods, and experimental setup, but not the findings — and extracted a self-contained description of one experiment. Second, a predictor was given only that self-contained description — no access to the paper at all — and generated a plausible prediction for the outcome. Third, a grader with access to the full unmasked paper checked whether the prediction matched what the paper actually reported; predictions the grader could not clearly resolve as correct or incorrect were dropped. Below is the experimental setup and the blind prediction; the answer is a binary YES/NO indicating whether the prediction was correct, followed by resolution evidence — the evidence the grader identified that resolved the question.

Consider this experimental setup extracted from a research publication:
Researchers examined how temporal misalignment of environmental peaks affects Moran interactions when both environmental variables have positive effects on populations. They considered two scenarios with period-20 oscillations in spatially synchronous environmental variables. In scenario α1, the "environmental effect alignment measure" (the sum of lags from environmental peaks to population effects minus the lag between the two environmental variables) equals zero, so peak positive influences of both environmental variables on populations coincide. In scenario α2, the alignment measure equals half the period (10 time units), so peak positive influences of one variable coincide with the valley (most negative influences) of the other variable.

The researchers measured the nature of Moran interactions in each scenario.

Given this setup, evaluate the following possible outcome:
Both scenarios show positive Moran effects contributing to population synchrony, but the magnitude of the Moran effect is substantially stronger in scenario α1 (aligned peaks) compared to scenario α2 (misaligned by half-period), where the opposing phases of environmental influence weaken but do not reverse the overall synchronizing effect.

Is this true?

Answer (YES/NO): NO